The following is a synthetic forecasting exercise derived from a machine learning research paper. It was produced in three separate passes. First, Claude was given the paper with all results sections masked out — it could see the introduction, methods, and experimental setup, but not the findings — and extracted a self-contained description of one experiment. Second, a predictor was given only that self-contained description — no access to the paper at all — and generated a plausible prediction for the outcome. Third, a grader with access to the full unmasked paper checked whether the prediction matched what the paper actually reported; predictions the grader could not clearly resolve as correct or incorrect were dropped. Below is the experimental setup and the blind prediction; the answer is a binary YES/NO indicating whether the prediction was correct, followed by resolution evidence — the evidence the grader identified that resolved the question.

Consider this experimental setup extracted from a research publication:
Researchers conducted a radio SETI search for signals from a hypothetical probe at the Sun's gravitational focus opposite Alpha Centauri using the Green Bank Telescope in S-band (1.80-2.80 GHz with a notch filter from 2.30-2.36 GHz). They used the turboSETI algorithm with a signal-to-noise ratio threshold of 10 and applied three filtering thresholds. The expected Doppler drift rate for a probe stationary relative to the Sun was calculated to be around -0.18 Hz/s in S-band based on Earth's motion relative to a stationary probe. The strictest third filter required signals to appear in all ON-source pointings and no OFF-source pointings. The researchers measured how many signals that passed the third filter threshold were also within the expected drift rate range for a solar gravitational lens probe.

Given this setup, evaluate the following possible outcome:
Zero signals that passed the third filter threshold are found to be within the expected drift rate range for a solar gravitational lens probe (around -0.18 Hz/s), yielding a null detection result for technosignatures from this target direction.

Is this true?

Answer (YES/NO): YES